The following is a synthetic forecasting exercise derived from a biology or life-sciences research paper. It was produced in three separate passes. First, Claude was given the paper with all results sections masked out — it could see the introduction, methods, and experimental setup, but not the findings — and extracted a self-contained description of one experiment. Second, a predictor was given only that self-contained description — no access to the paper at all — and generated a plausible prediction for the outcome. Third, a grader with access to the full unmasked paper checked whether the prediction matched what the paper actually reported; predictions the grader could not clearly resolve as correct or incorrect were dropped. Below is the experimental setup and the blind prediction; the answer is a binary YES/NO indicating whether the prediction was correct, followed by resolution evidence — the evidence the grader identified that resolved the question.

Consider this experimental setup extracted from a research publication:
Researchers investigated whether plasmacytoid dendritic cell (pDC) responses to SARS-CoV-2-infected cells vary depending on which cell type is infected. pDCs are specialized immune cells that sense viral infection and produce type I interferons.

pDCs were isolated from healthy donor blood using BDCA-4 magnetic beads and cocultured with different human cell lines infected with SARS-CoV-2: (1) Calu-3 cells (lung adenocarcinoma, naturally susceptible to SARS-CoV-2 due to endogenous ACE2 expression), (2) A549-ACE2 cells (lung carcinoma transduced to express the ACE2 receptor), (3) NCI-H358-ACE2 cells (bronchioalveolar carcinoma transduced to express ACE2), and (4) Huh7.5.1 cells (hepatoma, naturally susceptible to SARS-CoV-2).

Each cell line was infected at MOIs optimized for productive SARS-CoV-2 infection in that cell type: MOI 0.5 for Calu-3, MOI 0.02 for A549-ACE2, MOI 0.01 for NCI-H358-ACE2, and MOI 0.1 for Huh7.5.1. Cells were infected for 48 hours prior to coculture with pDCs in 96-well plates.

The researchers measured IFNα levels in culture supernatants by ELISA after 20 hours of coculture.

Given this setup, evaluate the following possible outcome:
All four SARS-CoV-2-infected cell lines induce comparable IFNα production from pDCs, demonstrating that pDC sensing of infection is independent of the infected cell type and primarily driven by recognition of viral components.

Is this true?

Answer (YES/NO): NO